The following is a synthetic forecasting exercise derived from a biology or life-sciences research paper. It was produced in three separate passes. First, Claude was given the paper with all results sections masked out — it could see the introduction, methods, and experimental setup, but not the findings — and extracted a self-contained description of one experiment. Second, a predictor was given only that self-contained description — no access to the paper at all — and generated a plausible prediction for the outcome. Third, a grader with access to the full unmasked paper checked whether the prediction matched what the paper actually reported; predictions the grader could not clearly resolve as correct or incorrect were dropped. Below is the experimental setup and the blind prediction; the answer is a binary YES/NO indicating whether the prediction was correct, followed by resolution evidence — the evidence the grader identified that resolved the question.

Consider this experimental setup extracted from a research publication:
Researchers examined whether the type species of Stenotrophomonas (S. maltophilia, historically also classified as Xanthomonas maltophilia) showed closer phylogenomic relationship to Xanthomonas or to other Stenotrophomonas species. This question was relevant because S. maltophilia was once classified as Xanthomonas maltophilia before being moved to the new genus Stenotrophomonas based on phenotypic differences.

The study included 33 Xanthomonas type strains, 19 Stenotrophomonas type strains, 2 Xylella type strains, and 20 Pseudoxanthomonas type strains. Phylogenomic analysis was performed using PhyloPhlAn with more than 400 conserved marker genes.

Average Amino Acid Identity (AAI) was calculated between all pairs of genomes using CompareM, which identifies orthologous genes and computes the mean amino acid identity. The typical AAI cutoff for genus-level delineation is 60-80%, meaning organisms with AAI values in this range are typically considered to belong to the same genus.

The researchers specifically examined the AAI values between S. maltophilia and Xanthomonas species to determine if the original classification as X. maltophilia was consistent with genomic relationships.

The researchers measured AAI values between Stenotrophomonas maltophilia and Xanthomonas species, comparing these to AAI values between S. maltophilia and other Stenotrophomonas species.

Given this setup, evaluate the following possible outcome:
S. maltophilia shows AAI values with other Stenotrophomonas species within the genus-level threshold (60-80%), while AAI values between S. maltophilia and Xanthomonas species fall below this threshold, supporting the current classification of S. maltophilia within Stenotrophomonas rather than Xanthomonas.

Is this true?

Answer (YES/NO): NO